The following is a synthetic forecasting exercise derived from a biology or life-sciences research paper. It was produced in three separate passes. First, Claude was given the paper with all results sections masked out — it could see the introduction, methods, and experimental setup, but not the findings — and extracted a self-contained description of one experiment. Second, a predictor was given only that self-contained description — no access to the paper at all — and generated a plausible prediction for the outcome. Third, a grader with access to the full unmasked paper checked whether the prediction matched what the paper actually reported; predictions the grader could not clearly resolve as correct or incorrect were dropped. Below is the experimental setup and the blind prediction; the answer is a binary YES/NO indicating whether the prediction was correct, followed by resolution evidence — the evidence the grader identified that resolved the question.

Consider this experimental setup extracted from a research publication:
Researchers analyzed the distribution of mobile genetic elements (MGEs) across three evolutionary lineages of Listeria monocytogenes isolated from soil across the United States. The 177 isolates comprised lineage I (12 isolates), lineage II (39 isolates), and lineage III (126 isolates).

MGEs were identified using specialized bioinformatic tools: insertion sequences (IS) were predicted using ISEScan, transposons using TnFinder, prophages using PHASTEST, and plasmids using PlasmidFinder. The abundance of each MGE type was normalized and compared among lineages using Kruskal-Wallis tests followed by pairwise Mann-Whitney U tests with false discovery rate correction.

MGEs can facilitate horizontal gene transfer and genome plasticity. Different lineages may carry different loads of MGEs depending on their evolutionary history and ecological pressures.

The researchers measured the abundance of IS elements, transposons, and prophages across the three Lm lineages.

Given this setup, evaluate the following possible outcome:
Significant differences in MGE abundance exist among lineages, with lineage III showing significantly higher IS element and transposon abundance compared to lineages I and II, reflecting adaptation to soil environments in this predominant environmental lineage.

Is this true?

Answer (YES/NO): NO